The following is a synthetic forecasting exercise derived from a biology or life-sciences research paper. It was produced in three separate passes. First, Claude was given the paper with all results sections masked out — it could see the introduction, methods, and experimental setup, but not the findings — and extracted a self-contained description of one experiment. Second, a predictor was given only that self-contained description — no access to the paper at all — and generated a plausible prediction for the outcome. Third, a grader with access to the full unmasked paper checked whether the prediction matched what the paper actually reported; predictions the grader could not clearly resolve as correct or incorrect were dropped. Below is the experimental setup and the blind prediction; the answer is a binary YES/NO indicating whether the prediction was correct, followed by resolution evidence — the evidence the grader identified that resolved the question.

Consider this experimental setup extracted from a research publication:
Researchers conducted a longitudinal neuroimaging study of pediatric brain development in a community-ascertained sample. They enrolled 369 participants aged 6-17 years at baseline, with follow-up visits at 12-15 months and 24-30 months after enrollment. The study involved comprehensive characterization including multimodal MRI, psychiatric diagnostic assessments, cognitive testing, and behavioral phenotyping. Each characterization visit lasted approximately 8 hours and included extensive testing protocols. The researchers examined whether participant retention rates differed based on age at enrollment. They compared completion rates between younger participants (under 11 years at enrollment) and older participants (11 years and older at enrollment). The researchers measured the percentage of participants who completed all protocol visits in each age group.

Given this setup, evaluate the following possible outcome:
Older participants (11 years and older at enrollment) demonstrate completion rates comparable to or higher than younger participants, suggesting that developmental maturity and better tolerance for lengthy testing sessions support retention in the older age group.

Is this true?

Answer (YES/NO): NO